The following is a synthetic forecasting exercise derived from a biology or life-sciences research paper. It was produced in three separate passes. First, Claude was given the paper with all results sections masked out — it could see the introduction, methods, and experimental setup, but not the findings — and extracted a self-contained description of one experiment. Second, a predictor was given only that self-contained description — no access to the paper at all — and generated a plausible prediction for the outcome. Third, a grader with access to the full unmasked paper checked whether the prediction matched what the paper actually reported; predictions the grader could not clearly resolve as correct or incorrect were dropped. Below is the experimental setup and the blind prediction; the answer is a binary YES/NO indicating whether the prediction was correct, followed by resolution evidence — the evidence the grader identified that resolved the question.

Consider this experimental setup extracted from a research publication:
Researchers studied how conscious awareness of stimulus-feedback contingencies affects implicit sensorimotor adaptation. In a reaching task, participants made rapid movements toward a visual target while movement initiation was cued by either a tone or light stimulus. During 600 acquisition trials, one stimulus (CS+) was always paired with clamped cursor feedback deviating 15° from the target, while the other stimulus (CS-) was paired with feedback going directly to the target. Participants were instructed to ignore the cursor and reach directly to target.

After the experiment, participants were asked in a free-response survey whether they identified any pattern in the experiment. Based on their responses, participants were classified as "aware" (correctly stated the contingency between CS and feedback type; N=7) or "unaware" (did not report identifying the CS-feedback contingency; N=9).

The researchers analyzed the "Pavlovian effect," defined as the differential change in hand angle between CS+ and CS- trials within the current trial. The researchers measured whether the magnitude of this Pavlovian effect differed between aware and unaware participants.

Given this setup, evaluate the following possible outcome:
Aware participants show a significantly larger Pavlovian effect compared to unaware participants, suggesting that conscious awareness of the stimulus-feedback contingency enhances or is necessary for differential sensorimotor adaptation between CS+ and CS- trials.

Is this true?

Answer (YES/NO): NO